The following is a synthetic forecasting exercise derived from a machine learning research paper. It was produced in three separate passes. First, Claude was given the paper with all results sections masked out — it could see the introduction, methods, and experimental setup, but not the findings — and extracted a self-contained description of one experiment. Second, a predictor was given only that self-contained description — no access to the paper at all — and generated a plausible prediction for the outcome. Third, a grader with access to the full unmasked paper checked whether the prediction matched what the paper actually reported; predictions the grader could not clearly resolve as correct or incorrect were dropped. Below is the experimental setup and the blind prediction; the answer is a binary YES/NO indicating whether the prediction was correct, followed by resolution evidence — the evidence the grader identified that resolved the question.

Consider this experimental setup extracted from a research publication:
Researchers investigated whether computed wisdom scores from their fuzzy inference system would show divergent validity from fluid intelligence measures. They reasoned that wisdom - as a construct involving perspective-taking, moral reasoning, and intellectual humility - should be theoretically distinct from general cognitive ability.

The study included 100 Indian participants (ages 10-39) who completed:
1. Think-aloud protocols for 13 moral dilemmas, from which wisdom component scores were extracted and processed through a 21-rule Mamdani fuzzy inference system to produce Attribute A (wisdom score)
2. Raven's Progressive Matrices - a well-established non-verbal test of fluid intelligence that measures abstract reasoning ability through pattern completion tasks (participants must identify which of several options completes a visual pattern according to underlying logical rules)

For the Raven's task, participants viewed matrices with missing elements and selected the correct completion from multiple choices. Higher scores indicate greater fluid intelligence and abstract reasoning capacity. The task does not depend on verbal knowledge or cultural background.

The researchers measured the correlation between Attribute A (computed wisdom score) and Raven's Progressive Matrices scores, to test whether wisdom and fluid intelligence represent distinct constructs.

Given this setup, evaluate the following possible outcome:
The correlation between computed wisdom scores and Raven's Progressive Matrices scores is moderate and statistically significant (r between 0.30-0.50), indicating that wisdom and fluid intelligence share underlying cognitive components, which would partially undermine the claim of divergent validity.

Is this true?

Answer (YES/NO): NO